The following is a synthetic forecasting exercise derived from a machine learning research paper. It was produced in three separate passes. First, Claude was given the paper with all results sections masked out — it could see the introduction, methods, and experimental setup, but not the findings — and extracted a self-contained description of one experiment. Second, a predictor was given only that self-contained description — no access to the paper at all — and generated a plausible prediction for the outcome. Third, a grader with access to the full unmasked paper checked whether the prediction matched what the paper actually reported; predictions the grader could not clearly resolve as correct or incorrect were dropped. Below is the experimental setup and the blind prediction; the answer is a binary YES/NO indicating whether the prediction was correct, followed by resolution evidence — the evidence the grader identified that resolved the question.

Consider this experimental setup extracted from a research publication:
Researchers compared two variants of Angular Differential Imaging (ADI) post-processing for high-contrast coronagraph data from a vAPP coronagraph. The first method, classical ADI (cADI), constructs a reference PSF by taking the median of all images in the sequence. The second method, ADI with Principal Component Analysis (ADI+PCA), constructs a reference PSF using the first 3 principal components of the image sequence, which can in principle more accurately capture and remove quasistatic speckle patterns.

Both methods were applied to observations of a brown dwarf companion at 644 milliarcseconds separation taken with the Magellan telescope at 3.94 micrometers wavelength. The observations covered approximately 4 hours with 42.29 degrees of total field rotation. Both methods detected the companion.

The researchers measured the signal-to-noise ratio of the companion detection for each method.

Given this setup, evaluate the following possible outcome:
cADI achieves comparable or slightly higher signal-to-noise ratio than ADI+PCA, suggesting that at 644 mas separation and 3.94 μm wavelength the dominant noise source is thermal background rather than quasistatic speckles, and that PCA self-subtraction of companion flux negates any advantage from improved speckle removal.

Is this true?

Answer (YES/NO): YES